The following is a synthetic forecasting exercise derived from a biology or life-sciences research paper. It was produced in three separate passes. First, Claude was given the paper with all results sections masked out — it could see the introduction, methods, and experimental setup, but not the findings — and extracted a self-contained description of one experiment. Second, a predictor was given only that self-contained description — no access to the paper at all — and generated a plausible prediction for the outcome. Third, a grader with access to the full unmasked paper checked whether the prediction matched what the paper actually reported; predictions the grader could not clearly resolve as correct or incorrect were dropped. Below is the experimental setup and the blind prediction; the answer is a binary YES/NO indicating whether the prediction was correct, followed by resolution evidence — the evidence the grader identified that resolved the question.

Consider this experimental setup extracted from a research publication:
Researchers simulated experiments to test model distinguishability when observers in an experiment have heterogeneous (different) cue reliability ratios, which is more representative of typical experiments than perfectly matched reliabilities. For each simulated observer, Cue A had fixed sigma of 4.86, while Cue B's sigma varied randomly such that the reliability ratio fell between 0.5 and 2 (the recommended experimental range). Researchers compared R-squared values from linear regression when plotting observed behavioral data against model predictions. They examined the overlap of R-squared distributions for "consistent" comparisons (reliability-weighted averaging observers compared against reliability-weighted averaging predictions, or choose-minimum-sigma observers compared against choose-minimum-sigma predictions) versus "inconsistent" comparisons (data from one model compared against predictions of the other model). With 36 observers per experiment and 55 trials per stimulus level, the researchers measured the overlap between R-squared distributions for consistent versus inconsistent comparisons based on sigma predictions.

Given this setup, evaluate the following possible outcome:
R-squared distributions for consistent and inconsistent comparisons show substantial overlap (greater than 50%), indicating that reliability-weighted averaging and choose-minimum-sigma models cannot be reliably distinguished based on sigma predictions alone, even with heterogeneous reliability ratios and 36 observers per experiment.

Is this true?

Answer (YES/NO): YES